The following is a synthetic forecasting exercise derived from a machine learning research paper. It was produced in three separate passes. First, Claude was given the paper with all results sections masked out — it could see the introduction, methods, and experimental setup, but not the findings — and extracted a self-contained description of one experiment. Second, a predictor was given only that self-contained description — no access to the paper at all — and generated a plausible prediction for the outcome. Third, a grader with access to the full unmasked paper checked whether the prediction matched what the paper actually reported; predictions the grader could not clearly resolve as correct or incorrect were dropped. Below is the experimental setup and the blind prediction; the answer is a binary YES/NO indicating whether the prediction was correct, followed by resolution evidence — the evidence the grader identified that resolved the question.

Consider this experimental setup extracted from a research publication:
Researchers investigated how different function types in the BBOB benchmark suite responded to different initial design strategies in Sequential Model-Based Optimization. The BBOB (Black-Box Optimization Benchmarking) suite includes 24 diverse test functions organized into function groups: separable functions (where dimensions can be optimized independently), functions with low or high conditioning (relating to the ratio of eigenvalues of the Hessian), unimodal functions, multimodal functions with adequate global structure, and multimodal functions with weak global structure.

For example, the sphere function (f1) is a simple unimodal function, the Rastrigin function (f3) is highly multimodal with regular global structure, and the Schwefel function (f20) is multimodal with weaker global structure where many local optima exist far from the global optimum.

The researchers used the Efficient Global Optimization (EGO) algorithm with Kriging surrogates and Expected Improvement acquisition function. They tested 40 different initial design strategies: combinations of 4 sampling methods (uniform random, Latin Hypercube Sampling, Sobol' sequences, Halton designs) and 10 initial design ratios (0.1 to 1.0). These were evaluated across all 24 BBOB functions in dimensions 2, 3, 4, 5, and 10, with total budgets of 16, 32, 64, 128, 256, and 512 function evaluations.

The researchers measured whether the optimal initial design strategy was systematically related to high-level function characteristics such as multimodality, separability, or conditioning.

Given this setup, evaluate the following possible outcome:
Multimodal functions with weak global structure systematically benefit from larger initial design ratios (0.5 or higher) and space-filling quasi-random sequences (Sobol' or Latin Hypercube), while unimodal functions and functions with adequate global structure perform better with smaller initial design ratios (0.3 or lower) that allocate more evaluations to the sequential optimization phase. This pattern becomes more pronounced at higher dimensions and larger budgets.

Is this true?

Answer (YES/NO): NO